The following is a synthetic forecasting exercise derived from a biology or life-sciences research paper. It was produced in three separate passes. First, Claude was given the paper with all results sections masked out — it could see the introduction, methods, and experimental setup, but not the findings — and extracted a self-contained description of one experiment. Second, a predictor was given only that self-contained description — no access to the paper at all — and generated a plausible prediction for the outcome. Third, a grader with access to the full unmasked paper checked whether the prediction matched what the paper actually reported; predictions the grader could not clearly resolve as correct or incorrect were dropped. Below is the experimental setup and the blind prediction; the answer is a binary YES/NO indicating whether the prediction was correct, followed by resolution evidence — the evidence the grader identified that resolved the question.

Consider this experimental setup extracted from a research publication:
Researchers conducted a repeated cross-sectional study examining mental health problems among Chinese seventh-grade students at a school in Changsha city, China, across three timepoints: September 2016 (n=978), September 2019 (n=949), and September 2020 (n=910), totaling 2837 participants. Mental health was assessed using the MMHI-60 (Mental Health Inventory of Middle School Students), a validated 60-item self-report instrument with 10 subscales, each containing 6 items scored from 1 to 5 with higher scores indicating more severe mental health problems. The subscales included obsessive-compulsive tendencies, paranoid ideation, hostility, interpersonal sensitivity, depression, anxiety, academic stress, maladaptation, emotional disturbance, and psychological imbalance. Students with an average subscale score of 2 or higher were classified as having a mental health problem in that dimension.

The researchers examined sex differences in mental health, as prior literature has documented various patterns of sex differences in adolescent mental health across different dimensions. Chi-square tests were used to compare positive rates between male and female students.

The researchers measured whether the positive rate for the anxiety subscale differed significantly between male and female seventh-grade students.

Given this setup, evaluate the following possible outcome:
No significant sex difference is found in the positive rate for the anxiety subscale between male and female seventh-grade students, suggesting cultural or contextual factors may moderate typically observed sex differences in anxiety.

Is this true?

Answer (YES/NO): NO